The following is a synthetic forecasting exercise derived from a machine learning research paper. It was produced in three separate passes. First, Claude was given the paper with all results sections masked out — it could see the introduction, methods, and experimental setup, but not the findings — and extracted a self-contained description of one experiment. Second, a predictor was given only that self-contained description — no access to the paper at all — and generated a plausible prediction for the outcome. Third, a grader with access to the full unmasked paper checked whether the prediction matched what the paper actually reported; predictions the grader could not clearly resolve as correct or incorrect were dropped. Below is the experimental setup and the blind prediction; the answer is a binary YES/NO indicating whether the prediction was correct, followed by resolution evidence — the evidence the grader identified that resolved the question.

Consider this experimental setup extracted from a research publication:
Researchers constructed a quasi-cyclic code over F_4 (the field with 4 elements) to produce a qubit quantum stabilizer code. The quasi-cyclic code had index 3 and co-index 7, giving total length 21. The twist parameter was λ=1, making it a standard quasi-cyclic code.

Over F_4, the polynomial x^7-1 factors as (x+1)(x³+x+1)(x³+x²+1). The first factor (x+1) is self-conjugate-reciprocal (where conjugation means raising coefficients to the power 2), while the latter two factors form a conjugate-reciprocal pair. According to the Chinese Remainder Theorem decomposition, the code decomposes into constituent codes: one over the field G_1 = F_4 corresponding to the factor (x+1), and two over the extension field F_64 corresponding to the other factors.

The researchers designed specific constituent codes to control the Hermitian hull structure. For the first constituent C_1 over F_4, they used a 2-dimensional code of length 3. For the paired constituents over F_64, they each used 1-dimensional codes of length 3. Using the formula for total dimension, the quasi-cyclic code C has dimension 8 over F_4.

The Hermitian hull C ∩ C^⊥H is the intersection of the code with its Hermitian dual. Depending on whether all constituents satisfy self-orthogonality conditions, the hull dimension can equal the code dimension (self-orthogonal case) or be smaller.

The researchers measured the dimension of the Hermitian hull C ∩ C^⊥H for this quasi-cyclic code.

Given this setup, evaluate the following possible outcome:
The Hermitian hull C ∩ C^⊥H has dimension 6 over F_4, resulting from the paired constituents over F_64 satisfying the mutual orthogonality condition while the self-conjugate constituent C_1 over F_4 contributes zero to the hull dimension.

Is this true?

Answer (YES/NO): NO